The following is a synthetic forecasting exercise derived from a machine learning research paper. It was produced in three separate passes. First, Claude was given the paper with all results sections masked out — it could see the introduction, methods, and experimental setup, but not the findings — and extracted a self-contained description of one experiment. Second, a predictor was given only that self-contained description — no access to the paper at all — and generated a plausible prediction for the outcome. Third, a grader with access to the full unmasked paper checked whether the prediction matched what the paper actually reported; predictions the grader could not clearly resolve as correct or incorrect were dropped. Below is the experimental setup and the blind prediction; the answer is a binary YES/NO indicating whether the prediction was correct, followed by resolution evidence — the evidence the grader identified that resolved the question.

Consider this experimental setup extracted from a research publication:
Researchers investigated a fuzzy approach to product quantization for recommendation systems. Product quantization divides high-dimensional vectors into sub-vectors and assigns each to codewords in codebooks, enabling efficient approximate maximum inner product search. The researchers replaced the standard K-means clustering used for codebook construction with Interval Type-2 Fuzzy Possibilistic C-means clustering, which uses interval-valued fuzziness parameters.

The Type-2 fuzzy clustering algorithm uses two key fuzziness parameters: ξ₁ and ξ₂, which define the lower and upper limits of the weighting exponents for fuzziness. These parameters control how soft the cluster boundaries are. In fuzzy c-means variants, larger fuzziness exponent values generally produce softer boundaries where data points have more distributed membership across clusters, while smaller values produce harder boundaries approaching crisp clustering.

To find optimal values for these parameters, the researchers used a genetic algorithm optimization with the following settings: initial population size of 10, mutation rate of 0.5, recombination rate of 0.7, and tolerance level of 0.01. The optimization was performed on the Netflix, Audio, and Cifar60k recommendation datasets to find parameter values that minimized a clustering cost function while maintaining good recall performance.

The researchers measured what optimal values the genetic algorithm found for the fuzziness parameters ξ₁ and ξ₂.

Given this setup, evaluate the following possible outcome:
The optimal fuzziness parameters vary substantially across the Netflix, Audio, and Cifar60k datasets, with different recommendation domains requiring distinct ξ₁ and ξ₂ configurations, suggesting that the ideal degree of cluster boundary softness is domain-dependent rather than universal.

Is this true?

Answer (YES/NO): NO